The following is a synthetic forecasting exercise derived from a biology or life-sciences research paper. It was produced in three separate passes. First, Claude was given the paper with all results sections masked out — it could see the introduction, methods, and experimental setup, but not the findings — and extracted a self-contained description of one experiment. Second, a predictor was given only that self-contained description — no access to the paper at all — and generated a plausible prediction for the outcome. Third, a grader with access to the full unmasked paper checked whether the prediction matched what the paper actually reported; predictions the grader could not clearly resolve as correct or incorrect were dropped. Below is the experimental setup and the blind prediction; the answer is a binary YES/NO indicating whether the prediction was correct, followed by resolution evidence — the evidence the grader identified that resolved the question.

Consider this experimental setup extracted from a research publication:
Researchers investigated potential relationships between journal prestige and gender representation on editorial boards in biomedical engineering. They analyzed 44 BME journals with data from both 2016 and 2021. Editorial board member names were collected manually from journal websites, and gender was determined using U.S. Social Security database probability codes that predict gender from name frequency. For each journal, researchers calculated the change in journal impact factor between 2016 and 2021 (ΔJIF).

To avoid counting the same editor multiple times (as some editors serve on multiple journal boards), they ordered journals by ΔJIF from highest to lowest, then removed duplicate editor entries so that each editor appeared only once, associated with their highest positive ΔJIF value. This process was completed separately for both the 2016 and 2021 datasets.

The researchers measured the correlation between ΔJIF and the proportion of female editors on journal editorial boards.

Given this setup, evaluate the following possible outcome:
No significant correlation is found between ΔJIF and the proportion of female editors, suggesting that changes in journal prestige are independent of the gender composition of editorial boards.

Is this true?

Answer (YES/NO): NO